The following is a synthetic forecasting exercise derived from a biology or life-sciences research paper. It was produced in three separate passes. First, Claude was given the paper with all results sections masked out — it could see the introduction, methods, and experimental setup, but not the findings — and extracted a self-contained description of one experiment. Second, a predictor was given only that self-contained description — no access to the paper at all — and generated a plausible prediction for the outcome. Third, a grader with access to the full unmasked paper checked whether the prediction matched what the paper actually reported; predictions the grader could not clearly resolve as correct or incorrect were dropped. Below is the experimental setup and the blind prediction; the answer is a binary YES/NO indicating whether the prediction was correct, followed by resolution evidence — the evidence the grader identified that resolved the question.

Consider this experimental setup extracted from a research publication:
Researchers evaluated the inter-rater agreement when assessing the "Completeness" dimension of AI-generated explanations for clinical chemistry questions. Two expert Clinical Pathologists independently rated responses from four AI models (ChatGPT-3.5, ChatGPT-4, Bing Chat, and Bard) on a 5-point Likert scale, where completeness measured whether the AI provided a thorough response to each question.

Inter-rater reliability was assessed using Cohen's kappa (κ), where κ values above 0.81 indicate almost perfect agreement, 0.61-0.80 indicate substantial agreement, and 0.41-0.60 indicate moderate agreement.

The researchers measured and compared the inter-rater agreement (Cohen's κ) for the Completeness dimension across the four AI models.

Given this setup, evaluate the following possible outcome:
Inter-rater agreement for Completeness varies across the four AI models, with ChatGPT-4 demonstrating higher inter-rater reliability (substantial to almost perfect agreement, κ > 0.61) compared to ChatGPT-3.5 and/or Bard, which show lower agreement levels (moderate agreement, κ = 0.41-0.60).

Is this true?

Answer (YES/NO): NO